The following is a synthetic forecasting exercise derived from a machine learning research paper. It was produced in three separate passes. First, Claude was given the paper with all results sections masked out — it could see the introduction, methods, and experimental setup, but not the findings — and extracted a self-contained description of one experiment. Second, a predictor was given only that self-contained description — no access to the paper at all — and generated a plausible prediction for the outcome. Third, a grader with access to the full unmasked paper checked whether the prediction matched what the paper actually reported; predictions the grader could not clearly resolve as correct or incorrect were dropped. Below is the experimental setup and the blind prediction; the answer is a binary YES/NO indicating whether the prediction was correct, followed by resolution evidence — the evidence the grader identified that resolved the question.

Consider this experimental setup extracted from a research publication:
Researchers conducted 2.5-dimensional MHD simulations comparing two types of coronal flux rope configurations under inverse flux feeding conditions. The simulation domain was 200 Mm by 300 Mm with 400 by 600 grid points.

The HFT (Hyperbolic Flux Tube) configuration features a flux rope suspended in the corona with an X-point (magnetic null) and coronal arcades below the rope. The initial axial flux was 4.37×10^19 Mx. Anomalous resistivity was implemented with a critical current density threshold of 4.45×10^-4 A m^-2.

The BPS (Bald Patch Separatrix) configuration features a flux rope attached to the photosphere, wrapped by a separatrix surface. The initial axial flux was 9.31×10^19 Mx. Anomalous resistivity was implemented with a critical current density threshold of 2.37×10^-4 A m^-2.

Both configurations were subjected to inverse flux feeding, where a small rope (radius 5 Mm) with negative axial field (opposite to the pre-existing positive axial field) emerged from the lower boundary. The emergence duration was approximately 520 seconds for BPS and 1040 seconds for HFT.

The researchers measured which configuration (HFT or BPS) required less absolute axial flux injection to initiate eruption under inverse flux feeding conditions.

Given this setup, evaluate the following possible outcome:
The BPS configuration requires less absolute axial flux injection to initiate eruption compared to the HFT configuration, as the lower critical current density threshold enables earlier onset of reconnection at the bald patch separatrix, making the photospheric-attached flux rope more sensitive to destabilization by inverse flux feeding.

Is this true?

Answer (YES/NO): YES